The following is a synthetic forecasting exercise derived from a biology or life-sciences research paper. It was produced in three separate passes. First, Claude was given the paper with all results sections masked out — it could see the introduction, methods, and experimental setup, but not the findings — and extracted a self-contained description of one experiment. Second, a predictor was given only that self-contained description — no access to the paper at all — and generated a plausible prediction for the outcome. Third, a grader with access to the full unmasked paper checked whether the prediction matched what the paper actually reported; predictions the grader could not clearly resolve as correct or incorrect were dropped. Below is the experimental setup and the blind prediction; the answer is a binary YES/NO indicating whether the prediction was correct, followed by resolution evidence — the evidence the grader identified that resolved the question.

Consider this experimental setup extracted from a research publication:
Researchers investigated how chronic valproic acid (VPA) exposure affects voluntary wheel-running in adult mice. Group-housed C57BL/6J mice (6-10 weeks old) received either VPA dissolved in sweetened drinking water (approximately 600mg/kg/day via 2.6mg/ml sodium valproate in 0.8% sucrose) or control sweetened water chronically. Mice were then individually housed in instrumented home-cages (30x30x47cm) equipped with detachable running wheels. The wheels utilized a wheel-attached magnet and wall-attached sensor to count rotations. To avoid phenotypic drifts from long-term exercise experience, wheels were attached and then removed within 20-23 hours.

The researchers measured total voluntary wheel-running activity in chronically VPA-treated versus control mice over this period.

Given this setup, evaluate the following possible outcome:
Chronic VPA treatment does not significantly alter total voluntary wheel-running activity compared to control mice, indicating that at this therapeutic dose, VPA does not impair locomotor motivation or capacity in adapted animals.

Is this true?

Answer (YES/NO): NO